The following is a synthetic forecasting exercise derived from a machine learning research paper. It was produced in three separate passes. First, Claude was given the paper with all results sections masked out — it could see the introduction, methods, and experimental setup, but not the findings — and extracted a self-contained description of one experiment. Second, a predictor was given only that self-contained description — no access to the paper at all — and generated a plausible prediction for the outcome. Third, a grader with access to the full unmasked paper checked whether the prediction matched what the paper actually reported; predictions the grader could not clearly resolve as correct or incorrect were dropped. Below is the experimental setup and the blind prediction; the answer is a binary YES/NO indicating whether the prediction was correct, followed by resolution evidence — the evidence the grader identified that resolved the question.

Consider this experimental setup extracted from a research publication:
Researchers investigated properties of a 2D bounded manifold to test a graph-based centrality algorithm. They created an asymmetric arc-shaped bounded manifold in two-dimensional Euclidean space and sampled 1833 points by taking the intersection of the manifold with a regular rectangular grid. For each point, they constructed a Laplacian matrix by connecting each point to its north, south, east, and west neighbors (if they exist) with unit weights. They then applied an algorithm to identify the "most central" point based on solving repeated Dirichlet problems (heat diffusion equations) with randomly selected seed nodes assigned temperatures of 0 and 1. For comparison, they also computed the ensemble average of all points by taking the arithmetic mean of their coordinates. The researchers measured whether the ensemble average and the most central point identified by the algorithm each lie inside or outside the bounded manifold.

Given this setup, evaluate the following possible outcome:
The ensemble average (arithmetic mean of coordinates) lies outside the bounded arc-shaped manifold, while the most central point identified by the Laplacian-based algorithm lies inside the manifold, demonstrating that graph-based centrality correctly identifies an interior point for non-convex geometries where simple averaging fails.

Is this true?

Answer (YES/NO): YES